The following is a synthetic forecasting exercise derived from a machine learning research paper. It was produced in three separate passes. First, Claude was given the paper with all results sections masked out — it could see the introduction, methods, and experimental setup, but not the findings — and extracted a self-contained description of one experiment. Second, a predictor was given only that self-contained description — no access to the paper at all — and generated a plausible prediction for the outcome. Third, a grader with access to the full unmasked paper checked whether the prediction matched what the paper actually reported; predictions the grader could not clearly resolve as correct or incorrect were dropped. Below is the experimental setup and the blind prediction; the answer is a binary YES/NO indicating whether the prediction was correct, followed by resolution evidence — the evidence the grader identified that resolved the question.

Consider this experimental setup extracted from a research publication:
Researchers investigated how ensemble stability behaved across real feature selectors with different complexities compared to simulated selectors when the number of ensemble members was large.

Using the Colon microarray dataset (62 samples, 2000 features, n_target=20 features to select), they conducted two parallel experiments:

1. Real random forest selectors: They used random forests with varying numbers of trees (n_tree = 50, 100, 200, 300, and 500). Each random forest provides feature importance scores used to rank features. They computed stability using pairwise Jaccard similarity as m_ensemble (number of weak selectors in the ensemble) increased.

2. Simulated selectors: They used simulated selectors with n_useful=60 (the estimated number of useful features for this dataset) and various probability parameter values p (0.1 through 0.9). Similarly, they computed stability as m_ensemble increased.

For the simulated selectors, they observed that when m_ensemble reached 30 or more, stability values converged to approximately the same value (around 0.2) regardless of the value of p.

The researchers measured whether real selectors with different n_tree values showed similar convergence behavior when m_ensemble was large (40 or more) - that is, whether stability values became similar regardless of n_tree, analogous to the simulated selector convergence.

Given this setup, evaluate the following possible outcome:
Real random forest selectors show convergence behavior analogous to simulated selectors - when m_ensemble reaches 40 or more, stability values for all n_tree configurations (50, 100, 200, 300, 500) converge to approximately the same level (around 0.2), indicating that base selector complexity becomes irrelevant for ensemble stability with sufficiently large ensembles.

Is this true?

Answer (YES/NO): NO